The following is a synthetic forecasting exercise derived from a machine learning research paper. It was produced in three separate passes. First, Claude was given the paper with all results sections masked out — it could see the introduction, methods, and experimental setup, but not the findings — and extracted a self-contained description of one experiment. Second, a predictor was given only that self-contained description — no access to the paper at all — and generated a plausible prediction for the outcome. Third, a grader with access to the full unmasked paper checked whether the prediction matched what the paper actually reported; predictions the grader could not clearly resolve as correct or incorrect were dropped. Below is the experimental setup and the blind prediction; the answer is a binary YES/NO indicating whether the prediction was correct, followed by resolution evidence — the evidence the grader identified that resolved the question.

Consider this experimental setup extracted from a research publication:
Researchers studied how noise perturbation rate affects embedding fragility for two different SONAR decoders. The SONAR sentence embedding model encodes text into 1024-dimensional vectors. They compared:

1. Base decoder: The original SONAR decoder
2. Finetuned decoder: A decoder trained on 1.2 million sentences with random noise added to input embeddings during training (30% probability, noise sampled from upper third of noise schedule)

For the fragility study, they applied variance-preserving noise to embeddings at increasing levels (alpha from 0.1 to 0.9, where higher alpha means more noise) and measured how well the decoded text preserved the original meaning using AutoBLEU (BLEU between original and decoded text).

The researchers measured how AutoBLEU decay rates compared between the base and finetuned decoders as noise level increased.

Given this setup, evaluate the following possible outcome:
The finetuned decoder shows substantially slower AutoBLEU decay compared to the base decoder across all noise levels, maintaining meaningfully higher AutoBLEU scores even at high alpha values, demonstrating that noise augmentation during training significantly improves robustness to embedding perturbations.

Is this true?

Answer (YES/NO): YES